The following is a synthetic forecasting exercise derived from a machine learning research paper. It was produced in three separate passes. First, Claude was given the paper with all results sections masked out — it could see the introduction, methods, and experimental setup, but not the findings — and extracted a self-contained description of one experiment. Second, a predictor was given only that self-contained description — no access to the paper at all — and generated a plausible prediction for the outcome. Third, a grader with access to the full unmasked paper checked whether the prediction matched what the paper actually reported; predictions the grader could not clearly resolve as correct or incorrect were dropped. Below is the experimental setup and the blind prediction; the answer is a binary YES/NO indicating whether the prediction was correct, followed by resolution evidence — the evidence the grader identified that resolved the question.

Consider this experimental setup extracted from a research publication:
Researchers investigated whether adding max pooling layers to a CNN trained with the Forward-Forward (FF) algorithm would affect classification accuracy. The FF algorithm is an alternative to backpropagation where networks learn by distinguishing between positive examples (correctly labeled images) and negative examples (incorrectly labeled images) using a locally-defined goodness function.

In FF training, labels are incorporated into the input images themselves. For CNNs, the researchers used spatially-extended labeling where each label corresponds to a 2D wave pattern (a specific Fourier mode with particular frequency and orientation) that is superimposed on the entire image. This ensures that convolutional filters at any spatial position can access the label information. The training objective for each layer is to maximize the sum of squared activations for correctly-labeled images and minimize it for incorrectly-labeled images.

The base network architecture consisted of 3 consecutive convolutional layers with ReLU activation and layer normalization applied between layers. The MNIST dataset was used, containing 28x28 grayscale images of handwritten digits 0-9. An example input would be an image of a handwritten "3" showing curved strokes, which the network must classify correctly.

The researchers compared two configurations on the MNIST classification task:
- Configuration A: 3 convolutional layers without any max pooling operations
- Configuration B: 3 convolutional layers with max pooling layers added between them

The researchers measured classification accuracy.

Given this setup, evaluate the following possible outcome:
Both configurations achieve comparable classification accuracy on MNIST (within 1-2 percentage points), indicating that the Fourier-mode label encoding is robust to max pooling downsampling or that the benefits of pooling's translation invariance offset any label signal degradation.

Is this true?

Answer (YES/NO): NO